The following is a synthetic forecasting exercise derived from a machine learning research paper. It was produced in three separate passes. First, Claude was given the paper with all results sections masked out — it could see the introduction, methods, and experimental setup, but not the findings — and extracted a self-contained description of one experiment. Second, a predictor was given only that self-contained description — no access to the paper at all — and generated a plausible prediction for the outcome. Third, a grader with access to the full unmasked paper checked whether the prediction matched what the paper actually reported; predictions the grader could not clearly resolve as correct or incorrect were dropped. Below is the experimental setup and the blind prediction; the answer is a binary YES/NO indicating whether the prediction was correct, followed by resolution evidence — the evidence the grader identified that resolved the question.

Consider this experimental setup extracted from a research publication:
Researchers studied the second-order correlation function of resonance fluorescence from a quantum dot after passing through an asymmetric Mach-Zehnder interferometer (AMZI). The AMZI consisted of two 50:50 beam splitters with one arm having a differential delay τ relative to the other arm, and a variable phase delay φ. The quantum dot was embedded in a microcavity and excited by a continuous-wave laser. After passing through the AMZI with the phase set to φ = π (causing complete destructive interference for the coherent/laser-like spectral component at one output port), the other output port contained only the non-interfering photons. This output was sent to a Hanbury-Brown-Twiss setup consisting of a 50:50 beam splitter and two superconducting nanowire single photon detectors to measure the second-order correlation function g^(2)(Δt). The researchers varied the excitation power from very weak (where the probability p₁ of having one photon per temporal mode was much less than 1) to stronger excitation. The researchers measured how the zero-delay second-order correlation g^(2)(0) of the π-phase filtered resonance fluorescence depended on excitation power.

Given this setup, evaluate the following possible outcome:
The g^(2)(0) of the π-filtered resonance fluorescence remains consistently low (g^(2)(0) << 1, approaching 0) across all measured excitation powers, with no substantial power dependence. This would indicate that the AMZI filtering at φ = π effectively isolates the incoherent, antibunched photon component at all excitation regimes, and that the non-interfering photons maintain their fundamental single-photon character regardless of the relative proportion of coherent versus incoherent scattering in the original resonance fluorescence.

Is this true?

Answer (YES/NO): NO